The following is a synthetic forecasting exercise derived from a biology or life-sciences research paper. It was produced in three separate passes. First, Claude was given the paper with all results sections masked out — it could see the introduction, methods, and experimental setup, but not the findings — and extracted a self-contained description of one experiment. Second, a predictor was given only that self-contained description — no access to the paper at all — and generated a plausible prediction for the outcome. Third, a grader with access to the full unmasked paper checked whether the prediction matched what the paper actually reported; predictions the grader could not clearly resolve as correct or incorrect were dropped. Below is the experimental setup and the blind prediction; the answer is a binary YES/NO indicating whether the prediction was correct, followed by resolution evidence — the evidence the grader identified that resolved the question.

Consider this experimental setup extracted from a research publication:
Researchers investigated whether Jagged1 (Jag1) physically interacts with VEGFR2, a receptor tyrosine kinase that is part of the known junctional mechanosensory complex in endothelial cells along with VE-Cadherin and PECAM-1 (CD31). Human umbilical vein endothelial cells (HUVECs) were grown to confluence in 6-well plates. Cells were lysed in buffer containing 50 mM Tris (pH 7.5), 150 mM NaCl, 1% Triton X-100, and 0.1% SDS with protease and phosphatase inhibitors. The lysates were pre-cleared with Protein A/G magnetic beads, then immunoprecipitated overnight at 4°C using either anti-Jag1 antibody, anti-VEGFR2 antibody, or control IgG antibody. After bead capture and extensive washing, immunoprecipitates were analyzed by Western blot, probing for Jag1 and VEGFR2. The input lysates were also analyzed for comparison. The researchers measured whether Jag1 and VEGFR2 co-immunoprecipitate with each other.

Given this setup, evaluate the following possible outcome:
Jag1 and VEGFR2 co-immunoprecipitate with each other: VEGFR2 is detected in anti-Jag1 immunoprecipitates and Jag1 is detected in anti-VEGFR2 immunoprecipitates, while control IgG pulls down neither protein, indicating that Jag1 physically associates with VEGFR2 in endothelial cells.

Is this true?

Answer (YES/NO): NO